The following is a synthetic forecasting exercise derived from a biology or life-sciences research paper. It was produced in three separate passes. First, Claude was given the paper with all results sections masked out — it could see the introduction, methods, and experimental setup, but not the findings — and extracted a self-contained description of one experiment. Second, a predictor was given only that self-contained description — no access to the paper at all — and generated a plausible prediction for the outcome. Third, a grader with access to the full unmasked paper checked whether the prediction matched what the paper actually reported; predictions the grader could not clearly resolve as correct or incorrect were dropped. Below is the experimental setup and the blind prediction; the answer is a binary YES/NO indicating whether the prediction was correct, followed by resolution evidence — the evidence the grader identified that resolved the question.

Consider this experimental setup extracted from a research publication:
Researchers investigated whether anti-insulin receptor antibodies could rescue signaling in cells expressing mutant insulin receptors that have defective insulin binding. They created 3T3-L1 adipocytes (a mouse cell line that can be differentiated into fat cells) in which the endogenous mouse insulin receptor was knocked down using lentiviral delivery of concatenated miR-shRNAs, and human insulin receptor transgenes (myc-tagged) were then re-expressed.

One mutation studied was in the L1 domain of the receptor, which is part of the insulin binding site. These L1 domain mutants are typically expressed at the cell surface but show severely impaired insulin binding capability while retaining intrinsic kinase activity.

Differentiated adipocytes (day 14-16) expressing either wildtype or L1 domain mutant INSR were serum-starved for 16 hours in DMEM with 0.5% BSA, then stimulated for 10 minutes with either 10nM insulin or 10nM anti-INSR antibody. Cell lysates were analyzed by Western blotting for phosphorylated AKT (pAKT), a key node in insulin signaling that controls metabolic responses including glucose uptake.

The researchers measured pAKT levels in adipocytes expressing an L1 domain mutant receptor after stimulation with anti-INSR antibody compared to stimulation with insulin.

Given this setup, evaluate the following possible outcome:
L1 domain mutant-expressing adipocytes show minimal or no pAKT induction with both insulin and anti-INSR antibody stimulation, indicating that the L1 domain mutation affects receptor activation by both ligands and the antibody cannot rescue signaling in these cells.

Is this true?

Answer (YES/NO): NO